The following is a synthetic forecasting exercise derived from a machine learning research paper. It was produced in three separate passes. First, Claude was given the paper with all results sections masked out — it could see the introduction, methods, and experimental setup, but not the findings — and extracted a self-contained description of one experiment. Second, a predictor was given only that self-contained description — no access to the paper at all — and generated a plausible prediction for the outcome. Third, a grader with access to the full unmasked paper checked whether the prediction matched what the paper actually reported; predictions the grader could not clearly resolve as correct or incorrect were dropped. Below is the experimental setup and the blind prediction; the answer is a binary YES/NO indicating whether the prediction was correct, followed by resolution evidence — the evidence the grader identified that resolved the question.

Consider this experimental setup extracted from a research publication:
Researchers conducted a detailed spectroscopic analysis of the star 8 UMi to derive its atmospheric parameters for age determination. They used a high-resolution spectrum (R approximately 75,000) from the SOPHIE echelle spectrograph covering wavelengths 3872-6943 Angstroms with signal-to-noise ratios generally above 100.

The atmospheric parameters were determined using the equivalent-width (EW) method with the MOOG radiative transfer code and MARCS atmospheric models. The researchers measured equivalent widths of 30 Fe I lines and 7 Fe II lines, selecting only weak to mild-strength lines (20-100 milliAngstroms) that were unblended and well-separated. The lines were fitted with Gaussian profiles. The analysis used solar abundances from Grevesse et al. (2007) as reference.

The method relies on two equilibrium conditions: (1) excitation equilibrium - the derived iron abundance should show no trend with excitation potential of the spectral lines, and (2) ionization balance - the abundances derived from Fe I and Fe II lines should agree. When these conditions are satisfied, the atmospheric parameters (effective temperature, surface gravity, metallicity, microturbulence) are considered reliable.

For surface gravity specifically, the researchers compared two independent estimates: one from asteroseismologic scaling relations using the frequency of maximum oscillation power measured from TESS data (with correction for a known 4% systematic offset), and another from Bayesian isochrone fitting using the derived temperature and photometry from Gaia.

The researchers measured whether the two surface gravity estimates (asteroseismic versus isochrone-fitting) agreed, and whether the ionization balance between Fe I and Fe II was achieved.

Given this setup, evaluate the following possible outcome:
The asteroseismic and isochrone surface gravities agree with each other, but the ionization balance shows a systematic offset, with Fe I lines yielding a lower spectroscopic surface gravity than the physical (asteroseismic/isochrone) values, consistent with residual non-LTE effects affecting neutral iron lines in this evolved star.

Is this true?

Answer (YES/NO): NO